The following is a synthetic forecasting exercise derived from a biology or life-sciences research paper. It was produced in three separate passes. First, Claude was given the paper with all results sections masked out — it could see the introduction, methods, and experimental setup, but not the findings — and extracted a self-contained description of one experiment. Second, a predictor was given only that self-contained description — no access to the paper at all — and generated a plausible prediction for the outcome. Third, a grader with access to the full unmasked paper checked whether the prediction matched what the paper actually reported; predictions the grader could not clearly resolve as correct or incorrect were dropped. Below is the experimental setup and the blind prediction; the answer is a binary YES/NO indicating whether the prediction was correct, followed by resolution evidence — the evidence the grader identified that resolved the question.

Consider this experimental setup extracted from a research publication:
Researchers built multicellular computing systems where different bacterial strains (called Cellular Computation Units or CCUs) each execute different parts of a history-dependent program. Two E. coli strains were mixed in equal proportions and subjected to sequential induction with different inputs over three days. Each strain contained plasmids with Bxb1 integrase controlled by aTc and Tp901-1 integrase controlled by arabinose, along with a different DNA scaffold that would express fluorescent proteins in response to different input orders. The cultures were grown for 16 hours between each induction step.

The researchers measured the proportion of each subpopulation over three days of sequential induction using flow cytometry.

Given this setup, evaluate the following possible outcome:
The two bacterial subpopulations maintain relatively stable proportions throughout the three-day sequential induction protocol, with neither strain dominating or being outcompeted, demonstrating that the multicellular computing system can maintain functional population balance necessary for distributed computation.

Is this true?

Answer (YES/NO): YES